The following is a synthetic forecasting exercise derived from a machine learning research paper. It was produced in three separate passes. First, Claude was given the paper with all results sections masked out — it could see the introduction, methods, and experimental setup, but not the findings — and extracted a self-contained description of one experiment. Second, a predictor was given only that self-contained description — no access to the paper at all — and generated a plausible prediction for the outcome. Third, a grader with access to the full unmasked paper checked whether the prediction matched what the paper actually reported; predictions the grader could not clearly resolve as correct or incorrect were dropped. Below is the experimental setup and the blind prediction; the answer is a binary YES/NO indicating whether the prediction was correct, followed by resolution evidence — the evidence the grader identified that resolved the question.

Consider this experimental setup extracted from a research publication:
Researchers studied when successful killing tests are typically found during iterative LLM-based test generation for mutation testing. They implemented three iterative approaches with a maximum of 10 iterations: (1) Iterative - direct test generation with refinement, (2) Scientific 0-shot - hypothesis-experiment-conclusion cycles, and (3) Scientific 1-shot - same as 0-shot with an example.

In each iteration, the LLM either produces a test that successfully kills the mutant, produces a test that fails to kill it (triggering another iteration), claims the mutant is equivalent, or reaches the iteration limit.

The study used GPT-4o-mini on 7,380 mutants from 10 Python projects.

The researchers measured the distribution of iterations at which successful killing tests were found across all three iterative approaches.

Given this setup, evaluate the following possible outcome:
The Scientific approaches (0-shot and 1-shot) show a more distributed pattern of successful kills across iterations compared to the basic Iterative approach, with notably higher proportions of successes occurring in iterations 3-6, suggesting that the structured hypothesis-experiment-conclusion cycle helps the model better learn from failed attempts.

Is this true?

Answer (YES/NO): NO